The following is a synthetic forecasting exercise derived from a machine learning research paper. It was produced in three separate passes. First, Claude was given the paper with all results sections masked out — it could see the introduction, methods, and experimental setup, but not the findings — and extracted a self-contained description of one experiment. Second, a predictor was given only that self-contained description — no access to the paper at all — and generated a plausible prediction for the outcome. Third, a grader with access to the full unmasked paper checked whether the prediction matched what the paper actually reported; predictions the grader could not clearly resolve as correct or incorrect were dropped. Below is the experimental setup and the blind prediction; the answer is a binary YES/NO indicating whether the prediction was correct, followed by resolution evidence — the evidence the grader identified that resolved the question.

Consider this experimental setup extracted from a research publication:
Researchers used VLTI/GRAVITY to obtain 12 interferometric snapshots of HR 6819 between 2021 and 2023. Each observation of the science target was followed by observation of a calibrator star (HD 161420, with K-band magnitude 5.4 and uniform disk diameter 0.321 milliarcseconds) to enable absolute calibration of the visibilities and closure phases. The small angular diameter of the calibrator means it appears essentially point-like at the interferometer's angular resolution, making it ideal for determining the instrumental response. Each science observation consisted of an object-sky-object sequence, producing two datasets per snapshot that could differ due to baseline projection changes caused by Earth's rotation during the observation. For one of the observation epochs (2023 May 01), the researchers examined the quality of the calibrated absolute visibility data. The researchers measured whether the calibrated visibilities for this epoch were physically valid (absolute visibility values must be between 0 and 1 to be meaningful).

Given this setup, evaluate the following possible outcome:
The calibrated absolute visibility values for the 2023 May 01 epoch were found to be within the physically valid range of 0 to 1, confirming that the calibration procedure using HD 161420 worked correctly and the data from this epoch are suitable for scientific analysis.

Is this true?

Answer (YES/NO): NO